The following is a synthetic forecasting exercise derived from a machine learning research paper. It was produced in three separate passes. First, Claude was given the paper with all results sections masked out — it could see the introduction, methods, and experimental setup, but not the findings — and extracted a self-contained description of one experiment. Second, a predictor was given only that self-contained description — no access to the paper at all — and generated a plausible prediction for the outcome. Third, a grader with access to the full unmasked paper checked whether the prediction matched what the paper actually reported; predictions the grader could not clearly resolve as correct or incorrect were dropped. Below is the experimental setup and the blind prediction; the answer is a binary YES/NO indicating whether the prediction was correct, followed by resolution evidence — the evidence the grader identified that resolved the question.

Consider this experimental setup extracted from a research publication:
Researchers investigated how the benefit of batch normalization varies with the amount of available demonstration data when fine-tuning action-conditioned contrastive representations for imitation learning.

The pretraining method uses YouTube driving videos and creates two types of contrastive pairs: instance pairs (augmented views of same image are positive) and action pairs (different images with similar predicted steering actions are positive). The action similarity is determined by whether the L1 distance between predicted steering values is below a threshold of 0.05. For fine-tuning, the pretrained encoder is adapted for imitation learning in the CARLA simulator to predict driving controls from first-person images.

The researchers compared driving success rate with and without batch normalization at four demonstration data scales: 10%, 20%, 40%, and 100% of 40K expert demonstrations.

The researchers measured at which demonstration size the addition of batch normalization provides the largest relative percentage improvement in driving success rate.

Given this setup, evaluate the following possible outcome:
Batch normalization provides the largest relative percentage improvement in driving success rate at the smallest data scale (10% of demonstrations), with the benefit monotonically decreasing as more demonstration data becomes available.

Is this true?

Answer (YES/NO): NO